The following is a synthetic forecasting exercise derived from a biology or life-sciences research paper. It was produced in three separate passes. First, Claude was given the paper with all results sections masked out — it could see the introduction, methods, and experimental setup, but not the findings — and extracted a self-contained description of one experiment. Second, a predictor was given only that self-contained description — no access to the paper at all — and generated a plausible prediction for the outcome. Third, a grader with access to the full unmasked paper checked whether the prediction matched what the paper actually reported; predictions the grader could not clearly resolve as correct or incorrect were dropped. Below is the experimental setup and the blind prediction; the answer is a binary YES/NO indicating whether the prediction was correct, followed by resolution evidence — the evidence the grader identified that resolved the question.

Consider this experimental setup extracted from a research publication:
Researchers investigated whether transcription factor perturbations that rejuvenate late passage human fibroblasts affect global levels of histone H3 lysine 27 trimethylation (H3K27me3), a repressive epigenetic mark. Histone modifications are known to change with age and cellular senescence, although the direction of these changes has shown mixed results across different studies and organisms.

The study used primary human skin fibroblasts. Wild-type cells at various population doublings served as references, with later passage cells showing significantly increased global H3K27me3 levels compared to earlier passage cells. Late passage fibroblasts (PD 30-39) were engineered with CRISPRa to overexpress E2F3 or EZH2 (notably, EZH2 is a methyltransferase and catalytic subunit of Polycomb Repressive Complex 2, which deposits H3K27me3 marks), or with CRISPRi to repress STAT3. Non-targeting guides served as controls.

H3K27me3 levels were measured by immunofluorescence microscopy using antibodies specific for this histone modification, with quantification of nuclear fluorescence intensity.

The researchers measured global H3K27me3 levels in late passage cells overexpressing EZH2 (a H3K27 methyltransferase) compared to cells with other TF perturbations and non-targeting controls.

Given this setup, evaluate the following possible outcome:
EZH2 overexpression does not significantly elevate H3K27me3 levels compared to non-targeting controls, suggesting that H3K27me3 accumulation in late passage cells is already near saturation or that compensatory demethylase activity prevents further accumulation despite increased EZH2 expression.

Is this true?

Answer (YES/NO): NO